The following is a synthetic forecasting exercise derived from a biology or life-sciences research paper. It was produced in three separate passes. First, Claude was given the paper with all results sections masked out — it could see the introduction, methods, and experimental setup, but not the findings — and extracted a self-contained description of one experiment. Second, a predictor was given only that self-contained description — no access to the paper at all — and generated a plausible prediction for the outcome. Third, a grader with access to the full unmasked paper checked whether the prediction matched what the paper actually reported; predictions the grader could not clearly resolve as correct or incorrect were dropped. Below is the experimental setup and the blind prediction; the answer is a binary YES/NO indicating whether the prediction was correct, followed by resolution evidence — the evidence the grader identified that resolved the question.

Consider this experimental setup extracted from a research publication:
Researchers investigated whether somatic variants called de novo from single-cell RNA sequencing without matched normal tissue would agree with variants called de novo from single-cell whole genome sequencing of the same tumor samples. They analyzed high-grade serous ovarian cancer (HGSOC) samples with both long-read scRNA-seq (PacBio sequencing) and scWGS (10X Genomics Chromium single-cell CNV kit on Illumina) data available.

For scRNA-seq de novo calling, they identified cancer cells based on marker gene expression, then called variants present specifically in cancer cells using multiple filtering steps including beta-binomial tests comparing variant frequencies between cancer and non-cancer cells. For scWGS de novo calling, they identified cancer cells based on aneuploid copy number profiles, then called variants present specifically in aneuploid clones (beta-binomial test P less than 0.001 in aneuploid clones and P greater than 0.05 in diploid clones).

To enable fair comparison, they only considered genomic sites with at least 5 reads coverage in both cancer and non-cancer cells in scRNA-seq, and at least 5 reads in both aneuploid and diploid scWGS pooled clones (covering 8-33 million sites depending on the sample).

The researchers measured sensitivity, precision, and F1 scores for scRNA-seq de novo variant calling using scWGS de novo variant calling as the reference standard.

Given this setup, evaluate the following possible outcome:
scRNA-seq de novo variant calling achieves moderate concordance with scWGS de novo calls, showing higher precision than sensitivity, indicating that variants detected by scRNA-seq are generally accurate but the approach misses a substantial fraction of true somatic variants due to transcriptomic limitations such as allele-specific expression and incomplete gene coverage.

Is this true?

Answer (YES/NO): NO